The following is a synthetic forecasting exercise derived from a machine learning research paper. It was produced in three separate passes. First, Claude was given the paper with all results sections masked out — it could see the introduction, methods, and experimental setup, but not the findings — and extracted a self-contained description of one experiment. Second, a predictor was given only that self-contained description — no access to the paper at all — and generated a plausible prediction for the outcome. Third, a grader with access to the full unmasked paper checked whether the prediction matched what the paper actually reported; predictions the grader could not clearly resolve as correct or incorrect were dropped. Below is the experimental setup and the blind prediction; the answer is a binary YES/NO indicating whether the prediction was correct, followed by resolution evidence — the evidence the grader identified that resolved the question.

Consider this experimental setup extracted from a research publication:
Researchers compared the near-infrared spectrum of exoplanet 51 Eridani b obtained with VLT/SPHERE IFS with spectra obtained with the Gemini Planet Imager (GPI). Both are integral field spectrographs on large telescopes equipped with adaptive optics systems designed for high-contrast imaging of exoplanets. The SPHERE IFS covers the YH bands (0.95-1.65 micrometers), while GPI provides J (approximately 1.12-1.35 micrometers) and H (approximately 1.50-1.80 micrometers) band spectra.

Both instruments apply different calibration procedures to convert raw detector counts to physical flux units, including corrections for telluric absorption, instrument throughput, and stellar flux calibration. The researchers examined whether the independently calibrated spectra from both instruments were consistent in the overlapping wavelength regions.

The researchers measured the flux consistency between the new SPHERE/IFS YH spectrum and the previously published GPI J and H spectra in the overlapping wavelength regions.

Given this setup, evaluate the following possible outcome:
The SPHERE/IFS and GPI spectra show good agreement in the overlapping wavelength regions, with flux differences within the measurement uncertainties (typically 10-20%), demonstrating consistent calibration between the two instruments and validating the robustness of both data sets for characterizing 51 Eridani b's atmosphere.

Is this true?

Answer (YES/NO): NO